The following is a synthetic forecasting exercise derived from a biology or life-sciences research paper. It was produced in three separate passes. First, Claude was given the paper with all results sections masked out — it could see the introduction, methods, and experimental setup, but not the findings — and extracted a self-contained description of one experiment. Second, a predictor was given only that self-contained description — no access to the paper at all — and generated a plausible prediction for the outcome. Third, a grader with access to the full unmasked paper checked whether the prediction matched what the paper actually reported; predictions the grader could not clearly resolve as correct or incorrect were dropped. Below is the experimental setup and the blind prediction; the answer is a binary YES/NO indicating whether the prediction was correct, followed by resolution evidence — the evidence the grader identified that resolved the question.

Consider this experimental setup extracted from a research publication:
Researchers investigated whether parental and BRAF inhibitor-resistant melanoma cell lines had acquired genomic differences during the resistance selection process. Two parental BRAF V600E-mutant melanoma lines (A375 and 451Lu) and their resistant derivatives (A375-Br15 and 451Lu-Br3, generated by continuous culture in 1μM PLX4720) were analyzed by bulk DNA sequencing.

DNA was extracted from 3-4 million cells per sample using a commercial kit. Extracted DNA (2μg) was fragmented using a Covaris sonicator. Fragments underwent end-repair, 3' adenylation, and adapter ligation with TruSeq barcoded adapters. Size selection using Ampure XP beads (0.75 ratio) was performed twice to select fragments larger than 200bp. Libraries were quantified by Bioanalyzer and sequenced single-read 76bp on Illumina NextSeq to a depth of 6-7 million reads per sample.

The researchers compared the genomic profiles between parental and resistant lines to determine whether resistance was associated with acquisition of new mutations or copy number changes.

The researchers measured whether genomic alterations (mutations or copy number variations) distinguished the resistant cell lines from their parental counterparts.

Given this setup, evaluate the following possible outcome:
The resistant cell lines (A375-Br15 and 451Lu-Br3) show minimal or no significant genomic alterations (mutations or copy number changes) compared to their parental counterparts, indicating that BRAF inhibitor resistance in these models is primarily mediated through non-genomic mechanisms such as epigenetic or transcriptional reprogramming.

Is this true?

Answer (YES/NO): NO